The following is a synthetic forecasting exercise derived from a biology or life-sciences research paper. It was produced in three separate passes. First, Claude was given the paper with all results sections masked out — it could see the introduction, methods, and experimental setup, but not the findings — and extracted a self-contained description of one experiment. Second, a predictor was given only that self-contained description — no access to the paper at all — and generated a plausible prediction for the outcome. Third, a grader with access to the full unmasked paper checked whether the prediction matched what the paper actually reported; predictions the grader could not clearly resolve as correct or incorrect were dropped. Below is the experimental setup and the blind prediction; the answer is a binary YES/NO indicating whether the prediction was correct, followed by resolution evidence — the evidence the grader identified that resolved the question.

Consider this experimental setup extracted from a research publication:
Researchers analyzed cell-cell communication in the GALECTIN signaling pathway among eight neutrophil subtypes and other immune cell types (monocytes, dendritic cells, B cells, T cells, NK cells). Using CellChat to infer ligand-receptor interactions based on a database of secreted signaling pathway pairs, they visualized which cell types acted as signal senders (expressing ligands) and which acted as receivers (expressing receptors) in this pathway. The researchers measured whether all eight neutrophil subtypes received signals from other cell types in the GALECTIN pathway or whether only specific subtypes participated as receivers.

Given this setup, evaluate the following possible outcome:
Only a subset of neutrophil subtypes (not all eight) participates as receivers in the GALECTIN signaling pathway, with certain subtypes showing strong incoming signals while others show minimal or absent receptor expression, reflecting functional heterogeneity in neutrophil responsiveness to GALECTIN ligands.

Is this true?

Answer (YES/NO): NO